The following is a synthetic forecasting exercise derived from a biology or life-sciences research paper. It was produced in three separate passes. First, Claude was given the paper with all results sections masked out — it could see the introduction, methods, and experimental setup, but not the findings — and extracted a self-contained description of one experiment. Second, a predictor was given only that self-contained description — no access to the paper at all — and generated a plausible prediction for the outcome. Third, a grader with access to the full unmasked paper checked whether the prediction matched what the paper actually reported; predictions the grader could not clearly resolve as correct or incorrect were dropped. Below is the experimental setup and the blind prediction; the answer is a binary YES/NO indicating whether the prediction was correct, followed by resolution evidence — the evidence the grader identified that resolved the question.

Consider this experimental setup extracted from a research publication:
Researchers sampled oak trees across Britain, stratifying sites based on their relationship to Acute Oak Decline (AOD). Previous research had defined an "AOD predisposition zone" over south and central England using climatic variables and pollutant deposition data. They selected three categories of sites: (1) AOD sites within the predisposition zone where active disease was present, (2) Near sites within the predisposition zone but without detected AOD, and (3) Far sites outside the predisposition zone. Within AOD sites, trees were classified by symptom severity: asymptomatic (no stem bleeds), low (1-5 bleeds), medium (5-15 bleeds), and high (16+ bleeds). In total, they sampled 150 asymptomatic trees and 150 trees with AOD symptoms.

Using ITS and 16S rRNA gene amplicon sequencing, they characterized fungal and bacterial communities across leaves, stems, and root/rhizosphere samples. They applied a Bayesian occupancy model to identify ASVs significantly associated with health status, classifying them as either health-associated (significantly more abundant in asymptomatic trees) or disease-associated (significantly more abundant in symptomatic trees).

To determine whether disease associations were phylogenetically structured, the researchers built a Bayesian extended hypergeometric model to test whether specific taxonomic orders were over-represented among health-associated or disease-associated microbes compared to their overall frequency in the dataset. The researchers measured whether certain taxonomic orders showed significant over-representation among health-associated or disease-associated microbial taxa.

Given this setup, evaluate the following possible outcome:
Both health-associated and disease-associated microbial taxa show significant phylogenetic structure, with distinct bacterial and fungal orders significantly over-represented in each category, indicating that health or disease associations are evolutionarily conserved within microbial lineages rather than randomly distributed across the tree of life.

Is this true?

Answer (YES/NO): NO